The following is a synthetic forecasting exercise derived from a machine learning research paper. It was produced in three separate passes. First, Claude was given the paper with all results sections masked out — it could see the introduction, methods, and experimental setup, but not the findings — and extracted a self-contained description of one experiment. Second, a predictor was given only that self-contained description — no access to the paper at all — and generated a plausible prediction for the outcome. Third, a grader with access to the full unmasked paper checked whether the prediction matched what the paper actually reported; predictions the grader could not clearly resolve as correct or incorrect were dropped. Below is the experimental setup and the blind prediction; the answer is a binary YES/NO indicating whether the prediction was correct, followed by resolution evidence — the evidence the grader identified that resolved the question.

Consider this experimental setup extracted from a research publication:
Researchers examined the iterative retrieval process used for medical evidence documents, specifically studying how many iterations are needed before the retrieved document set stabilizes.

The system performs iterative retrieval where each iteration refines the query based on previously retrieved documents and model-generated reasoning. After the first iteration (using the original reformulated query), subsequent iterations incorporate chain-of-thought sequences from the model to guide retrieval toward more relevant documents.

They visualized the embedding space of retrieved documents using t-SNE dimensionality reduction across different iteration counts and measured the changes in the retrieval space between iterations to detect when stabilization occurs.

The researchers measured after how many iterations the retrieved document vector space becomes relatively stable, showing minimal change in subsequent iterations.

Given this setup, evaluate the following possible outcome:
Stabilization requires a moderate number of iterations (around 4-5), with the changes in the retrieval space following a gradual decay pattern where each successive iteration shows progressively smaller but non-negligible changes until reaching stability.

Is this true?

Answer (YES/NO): NO